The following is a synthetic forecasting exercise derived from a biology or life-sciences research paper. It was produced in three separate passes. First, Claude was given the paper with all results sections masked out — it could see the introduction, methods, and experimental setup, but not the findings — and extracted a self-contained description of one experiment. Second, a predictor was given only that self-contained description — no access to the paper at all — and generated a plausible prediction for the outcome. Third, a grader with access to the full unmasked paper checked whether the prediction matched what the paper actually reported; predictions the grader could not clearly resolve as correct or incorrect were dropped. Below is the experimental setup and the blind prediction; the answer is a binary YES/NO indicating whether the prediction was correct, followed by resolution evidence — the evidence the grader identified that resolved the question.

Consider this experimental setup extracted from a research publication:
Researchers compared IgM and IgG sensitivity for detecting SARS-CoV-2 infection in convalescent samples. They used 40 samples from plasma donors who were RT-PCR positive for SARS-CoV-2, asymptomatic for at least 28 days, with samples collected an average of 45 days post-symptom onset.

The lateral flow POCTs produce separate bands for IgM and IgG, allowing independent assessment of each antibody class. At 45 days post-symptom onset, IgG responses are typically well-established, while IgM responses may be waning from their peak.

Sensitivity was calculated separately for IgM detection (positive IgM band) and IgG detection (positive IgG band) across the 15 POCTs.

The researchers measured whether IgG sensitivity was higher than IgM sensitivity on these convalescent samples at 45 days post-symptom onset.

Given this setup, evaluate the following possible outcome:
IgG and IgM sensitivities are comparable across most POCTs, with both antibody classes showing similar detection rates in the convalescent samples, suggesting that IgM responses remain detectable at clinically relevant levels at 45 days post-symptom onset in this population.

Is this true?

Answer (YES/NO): NO